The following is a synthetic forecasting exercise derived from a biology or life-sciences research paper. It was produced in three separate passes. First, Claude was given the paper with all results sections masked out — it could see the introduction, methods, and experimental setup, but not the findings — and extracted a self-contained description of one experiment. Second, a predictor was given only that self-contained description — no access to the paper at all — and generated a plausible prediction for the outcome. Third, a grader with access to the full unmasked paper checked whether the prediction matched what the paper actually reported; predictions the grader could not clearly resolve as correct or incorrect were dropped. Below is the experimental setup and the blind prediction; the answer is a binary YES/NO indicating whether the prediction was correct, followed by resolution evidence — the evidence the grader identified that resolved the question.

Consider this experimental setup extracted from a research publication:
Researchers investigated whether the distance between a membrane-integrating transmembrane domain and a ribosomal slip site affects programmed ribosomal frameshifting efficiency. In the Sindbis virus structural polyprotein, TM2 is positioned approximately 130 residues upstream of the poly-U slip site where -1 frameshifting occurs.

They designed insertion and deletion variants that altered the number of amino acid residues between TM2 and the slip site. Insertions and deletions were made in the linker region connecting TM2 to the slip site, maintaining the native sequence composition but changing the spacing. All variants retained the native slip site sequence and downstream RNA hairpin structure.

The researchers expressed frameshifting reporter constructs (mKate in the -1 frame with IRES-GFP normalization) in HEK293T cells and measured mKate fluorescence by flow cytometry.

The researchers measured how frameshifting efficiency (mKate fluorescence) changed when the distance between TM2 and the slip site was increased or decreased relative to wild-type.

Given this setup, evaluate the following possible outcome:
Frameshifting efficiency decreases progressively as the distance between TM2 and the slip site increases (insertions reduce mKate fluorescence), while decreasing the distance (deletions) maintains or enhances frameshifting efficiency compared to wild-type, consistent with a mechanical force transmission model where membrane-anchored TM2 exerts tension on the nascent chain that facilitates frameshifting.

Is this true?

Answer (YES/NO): NO